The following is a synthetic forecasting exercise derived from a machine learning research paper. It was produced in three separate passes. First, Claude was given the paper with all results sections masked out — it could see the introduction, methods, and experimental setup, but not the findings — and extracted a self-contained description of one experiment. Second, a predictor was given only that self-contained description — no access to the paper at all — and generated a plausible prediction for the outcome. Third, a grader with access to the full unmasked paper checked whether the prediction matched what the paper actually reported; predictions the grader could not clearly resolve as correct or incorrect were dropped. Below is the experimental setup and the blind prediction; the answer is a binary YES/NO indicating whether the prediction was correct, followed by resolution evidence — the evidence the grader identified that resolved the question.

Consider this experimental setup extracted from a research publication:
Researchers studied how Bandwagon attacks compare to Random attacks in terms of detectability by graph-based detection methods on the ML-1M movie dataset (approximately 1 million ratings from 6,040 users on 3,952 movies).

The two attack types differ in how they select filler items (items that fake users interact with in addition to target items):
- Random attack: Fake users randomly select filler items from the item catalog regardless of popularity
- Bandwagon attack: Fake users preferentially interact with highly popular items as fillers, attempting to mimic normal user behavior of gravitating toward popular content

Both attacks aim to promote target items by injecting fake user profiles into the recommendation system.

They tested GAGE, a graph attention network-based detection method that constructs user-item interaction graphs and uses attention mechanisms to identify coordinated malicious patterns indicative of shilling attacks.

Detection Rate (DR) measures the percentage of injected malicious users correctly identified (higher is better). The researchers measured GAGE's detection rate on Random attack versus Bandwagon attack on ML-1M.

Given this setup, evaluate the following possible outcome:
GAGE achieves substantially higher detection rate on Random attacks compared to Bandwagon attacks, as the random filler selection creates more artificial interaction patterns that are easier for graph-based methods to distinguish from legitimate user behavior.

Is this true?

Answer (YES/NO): NO